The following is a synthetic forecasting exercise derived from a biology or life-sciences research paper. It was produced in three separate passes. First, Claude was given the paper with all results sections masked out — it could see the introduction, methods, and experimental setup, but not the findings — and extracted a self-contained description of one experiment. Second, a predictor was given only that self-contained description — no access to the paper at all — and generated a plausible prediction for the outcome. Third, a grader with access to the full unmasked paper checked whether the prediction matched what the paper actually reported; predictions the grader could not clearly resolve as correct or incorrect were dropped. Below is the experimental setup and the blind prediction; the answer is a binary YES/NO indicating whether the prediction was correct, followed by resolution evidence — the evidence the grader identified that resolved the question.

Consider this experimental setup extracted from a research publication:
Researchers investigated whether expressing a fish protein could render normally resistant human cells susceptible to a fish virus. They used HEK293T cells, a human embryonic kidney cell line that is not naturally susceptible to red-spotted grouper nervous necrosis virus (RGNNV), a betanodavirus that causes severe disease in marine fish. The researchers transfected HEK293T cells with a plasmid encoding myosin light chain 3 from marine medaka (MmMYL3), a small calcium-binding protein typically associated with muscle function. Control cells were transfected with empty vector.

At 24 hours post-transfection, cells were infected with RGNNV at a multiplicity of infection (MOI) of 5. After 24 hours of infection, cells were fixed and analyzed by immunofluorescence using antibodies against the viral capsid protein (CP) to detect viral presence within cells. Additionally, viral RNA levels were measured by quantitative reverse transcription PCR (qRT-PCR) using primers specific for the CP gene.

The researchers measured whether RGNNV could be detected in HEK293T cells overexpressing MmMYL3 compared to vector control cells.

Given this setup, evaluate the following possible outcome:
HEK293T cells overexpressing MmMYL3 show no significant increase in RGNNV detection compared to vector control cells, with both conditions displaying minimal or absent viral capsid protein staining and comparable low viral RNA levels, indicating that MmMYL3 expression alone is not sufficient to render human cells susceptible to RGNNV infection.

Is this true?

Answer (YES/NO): NO